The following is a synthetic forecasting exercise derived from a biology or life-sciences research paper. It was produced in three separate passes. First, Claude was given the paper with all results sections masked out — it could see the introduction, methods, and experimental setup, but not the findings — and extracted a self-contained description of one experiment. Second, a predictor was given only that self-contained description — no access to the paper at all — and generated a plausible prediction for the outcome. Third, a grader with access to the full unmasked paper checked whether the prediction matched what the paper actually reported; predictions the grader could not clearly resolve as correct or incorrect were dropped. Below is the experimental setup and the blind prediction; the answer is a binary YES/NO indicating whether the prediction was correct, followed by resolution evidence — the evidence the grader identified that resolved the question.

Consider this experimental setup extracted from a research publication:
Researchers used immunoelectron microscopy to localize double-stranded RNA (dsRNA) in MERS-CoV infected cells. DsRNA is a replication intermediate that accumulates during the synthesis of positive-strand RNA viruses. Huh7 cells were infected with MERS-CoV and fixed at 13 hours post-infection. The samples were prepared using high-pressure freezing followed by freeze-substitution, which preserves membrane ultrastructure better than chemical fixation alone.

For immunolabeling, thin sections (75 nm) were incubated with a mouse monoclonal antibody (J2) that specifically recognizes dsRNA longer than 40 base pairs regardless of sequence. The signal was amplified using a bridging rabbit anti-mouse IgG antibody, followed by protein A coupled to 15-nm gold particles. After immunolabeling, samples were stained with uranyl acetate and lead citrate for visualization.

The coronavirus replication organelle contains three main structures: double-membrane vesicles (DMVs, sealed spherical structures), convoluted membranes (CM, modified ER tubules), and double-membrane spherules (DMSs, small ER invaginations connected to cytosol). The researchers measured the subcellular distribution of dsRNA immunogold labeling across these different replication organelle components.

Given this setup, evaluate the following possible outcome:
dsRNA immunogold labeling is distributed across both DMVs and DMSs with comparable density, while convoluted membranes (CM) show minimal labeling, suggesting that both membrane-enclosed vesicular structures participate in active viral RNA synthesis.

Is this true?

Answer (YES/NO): NO